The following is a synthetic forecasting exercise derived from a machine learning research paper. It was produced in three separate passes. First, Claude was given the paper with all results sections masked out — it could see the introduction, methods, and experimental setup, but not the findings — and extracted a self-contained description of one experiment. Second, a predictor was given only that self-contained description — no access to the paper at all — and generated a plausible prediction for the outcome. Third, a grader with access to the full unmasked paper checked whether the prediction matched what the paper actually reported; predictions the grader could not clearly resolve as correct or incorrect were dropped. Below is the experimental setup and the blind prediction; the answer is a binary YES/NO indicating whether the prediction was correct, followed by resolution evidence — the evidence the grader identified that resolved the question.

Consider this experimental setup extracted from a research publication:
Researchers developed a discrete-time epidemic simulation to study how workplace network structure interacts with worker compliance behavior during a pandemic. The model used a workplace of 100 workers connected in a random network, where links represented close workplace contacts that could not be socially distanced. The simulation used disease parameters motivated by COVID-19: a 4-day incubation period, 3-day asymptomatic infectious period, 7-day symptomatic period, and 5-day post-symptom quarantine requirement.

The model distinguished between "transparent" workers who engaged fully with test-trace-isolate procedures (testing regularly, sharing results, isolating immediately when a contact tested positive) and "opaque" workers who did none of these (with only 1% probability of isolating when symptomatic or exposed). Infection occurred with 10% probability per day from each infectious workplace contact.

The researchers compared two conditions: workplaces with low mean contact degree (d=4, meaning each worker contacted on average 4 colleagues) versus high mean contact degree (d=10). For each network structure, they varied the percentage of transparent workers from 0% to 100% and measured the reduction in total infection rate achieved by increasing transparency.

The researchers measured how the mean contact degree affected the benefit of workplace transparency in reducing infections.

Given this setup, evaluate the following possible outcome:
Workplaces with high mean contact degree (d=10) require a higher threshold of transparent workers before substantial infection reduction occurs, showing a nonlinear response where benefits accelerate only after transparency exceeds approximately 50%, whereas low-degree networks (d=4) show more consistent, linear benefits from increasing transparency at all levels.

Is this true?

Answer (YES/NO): NO